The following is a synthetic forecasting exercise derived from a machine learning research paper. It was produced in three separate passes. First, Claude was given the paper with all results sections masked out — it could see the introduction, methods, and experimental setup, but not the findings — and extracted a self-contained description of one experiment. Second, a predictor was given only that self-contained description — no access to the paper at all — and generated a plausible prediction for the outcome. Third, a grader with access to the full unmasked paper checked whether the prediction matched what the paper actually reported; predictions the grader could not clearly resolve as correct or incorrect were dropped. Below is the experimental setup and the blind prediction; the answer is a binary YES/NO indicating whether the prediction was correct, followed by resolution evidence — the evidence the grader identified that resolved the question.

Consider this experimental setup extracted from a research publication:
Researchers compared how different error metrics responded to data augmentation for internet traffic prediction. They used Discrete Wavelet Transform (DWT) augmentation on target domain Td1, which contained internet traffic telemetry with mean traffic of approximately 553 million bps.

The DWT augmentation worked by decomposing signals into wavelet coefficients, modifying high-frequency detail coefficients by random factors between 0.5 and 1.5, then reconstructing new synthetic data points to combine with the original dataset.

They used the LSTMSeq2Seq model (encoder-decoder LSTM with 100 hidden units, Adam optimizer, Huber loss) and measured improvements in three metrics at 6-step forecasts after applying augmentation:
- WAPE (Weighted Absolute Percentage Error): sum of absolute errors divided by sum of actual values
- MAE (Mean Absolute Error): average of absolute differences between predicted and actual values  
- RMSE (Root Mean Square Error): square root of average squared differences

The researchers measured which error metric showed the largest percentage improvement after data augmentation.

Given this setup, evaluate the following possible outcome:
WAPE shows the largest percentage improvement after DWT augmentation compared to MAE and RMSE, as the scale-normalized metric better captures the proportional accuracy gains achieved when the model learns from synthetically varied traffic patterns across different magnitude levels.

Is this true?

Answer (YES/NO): NO